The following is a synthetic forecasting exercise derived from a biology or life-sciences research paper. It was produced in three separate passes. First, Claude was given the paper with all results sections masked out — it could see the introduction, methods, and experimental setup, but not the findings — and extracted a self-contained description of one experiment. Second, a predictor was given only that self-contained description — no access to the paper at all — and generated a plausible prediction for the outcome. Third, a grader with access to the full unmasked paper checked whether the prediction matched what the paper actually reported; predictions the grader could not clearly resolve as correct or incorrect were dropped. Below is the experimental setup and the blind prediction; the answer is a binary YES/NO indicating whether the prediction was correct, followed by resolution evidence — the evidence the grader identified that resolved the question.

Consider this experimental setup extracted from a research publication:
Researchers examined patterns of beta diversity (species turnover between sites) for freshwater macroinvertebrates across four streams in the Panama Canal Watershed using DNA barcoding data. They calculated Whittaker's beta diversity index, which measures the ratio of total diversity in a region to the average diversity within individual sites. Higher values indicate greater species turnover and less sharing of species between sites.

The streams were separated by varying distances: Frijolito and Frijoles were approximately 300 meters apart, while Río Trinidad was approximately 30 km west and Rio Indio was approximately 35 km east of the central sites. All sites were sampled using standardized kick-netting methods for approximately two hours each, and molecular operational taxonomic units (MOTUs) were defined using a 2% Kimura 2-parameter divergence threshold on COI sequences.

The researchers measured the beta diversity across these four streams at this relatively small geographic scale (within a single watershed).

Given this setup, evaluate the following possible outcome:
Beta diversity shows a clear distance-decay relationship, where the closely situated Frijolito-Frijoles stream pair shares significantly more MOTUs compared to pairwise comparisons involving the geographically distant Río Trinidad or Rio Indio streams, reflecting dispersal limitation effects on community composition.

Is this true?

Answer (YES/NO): NO